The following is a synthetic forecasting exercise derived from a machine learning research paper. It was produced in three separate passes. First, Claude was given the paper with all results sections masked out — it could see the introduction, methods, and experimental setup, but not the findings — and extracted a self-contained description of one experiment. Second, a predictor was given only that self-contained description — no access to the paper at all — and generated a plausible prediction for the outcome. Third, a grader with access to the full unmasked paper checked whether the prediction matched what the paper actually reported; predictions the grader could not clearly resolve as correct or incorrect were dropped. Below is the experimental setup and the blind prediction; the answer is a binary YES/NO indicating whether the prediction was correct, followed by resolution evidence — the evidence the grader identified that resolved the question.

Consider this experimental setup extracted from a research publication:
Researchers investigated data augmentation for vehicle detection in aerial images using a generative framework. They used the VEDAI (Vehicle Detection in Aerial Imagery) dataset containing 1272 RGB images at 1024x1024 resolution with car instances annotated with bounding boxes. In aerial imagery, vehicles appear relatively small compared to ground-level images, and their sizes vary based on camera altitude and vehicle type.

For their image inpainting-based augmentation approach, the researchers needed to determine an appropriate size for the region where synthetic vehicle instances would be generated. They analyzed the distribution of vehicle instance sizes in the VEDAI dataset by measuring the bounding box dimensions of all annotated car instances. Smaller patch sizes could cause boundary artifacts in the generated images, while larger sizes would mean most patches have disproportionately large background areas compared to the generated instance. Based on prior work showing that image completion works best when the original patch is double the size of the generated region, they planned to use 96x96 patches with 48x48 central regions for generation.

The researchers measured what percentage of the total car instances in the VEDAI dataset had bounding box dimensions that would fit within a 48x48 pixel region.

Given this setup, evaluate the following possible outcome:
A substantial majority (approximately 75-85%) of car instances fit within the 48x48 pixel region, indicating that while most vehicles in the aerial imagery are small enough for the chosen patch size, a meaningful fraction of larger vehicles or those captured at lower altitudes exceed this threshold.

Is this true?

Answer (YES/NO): NO